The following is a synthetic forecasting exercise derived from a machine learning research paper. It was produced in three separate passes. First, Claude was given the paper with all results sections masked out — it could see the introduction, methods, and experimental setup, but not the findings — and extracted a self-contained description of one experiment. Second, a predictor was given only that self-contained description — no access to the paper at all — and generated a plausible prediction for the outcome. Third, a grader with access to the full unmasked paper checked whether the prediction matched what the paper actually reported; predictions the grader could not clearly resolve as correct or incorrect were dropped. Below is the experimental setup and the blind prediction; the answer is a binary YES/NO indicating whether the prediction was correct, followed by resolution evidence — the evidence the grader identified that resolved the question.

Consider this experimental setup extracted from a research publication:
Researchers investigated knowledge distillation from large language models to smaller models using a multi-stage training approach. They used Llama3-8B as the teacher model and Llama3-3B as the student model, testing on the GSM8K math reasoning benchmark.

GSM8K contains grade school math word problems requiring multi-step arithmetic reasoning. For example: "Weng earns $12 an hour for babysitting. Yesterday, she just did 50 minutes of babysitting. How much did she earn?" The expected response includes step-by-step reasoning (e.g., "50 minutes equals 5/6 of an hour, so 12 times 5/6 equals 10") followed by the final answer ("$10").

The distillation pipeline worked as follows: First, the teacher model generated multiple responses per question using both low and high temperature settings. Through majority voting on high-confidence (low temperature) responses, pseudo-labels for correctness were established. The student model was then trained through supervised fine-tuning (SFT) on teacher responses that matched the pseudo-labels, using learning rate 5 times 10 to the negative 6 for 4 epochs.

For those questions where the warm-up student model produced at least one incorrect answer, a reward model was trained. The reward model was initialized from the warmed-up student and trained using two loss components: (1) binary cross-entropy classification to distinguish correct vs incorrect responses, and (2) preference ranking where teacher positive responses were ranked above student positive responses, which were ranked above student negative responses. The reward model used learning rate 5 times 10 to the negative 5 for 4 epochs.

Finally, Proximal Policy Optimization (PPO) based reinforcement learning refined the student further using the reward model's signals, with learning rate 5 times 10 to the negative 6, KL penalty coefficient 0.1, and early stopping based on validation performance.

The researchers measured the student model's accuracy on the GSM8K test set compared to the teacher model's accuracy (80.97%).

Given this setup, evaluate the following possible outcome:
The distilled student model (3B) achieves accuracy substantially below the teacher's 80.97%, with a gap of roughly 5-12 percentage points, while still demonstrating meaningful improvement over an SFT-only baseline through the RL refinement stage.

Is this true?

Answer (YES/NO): NO